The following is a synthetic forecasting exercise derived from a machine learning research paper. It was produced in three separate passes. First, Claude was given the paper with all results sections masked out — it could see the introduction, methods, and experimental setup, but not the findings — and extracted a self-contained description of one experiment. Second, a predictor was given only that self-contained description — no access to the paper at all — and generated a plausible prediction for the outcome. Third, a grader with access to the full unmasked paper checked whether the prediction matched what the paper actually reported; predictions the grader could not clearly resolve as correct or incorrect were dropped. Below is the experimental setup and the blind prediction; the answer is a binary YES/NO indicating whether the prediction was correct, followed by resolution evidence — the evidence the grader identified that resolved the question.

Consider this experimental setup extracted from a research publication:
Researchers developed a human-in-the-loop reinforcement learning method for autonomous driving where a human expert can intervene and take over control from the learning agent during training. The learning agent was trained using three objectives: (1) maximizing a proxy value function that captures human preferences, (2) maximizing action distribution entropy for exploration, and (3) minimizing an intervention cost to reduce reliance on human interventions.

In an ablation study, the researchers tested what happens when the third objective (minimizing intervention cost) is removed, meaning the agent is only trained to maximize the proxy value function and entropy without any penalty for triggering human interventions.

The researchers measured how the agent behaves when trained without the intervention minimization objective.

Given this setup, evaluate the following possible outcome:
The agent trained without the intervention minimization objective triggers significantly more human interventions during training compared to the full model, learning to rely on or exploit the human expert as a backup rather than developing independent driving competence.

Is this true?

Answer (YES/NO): YES